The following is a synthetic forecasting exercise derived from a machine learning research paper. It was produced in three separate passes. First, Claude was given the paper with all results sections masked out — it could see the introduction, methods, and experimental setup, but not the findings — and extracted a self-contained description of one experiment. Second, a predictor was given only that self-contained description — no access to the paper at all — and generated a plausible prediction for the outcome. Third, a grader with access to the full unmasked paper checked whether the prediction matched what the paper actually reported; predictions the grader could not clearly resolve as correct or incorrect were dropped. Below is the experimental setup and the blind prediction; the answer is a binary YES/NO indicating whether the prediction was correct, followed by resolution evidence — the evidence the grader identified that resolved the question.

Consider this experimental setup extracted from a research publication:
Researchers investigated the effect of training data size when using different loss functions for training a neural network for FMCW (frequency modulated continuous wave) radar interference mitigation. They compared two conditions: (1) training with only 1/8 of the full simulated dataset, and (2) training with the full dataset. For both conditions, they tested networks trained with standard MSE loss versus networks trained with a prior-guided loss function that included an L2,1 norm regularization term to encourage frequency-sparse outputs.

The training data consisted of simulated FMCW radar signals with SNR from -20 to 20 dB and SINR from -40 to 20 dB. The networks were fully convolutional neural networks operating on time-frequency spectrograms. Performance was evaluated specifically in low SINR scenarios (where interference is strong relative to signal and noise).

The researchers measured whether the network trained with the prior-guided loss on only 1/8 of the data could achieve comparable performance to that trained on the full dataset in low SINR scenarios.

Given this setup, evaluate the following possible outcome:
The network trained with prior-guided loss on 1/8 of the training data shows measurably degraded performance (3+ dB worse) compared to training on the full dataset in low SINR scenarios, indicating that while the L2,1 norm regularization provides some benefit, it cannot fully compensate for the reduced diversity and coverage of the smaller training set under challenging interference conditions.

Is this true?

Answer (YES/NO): NO